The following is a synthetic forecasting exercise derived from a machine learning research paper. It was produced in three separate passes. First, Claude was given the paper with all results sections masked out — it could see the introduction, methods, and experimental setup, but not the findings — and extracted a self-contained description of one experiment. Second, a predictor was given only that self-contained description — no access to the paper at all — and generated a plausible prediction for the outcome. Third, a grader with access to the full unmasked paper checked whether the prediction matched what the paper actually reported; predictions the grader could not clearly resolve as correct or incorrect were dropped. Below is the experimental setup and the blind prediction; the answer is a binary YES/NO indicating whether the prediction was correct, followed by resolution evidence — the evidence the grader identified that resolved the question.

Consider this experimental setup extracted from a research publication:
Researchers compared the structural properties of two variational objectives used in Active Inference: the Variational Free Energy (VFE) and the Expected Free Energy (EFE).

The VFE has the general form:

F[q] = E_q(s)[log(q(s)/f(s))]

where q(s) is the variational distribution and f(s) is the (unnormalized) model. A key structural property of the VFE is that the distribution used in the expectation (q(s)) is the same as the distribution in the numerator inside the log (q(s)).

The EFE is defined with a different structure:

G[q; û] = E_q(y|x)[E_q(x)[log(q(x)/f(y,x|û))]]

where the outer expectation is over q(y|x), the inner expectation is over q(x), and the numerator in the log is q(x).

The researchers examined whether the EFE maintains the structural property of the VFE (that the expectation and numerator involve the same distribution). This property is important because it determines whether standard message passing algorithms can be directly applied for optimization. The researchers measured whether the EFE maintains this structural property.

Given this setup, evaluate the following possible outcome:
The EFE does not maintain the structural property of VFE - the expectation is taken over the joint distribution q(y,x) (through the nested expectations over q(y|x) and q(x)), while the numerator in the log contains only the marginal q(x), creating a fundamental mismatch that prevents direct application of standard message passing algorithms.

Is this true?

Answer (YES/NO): YES